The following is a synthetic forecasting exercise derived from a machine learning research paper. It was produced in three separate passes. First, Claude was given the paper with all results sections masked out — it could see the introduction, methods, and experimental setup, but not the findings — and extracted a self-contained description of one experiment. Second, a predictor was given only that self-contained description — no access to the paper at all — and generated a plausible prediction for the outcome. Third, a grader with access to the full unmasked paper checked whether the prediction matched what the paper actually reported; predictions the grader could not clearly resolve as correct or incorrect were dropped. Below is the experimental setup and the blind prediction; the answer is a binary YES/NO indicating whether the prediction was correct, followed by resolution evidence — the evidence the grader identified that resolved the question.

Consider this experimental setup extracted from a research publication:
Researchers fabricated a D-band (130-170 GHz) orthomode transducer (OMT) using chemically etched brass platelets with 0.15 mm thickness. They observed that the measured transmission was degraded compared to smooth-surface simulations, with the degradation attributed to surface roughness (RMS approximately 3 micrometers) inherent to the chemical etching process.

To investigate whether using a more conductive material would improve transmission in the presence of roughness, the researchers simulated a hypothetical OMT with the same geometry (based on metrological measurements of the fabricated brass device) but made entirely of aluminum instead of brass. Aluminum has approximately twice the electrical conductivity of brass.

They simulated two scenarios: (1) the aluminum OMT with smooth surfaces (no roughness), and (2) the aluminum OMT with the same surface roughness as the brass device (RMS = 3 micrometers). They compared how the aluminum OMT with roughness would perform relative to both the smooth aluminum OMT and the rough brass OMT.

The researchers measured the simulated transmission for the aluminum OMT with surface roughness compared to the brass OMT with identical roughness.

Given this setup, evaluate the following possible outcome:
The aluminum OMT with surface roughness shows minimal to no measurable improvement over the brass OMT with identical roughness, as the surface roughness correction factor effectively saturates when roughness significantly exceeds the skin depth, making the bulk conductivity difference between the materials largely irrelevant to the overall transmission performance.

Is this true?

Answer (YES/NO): YES